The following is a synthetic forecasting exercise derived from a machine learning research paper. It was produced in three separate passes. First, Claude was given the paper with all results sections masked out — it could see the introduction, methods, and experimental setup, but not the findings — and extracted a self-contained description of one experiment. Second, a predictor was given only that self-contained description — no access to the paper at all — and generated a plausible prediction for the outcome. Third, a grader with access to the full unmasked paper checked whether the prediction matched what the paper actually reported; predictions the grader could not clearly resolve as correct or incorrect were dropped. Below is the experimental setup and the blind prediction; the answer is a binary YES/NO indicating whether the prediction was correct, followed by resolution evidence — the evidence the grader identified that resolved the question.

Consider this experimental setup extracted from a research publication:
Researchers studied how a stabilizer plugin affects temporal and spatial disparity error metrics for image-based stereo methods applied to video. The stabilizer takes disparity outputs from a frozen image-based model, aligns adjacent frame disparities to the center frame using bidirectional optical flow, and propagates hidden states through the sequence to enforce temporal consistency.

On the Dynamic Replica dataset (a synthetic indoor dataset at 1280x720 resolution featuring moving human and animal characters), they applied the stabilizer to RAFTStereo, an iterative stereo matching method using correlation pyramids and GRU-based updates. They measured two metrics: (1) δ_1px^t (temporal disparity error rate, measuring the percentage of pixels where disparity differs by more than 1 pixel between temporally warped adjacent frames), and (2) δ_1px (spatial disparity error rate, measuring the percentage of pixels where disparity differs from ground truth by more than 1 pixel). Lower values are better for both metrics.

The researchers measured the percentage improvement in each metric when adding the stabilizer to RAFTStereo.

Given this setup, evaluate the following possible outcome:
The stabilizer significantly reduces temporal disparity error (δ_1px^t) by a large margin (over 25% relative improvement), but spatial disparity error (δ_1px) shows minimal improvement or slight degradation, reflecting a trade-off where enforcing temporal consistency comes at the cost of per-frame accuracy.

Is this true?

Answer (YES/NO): NO